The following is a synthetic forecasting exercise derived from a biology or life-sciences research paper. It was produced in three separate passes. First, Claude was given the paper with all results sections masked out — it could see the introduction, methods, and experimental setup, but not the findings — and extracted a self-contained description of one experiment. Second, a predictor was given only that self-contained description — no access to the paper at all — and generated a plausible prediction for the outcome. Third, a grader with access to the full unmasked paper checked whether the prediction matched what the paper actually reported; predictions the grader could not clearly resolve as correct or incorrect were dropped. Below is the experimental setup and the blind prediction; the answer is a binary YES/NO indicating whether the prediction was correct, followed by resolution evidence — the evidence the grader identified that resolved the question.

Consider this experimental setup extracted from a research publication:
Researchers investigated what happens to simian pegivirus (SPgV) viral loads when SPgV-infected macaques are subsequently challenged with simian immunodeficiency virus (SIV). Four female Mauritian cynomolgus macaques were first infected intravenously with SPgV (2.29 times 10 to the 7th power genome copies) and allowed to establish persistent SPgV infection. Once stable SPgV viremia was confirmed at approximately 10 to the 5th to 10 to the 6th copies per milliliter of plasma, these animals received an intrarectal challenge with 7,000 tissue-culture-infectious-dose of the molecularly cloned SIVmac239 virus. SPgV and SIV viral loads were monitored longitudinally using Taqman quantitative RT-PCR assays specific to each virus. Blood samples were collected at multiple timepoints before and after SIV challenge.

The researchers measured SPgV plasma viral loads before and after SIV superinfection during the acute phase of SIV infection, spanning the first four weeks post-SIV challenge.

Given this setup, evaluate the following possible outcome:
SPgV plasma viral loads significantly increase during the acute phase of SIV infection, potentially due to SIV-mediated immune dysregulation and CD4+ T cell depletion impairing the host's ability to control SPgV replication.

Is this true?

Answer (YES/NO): NO